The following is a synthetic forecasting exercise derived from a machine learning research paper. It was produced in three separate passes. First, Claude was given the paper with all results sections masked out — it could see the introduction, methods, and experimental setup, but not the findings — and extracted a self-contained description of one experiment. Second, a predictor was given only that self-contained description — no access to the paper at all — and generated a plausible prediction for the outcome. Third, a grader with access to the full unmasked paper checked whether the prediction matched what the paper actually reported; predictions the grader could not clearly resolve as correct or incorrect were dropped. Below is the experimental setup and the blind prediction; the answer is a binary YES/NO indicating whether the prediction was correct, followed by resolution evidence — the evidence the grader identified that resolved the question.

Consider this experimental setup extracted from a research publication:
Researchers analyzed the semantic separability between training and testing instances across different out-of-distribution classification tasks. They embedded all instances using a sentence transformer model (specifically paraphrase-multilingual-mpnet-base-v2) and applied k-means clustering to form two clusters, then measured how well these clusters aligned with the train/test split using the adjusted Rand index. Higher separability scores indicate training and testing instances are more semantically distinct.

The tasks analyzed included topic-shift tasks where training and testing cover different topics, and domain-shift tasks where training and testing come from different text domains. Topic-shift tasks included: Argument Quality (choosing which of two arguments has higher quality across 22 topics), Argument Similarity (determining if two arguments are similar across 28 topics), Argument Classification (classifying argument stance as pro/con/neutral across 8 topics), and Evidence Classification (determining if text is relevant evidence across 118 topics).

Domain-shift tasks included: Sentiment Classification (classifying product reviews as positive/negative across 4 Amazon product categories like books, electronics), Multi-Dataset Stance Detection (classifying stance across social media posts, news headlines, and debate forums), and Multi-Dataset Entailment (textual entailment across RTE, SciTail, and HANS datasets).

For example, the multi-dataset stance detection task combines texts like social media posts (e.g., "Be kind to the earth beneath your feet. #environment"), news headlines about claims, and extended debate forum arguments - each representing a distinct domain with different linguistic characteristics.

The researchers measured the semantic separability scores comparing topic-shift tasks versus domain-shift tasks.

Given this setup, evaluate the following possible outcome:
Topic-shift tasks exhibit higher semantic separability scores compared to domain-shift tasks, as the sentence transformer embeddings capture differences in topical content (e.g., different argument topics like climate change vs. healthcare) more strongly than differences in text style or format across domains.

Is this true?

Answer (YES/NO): NO